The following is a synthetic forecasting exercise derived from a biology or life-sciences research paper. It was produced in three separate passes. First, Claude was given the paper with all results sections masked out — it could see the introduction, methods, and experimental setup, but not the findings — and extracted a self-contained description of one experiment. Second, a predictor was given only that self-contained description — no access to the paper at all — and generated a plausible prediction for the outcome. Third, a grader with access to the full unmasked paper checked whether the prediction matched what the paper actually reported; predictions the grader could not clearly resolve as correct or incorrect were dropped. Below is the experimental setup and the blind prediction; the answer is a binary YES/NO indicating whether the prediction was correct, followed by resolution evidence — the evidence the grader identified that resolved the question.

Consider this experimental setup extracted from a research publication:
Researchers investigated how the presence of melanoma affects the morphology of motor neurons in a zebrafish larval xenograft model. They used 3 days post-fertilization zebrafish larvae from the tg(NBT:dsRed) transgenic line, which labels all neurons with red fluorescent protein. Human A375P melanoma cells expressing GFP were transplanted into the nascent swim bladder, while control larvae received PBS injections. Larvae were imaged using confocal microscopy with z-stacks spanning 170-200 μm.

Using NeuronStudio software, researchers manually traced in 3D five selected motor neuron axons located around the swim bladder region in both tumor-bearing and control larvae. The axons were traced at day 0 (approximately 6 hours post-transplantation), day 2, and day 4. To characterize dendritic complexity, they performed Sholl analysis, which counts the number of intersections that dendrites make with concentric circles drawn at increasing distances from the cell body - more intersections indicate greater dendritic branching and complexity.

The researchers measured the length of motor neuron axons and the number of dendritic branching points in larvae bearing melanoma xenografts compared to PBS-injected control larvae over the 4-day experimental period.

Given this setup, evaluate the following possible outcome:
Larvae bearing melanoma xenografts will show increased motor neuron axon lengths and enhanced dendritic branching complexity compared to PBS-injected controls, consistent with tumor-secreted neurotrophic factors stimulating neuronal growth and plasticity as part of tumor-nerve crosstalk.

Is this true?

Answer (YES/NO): YES